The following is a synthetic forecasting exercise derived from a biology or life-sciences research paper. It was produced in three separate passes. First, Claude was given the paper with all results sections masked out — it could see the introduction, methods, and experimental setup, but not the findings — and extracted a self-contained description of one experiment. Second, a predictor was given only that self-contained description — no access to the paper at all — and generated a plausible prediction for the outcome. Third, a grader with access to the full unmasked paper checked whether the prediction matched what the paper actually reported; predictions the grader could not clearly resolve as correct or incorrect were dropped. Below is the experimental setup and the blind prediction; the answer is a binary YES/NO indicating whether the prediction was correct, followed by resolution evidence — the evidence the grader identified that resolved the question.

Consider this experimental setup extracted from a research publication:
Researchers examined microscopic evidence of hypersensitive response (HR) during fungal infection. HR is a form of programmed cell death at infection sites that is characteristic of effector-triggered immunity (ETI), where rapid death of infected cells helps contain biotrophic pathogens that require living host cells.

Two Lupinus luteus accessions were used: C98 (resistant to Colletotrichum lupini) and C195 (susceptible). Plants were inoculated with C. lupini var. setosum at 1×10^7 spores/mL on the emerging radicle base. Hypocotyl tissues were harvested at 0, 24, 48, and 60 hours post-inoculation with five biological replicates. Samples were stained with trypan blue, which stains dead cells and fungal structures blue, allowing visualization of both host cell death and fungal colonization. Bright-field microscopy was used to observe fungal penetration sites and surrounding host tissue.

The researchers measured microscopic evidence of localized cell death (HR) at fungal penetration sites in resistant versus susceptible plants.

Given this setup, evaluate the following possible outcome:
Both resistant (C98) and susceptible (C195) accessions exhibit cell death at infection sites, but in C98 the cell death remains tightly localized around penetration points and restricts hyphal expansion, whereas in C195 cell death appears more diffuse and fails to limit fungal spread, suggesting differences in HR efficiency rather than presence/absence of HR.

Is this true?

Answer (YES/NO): YES